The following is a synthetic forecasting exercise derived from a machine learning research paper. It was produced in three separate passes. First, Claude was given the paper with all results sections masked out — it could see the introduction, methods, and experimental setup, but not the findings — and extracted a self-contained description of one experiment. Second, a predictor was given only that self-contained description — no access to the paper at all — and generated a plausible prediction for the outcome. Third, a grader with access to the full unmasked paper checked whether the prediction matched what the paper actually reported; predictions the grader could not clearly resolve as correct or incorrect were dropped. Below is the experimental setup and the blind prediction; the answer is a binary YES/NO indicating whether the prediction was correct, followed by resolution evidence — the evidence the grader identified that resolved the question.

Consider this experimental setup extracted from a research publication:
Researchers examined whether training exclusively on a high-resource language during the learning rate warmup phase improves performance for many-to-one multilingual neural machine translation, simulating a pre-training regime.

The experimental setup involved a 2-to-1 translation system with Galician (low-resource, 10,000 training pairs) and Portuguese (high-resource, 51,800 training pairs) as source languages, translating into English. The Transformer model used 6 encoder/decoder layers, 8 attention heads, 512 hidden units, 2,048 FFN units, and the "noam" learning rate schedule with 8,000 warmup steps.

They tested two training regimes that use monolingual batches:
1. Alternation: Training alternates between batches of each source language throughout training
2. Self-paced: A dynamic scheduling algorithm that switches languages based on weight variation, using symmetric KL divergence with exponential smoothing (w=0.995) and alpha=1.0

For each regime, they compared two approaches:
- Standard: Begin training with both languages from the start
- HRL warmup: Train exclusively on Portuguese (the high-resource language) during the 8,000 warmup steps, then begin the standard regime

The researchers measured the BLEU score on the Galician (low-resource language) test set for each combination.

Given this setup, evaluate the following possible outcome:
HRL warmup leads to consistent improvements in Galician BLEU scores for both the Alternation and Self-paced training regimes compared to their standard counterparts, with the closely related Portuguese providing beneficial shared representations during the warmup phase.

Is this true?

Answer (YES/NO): NO